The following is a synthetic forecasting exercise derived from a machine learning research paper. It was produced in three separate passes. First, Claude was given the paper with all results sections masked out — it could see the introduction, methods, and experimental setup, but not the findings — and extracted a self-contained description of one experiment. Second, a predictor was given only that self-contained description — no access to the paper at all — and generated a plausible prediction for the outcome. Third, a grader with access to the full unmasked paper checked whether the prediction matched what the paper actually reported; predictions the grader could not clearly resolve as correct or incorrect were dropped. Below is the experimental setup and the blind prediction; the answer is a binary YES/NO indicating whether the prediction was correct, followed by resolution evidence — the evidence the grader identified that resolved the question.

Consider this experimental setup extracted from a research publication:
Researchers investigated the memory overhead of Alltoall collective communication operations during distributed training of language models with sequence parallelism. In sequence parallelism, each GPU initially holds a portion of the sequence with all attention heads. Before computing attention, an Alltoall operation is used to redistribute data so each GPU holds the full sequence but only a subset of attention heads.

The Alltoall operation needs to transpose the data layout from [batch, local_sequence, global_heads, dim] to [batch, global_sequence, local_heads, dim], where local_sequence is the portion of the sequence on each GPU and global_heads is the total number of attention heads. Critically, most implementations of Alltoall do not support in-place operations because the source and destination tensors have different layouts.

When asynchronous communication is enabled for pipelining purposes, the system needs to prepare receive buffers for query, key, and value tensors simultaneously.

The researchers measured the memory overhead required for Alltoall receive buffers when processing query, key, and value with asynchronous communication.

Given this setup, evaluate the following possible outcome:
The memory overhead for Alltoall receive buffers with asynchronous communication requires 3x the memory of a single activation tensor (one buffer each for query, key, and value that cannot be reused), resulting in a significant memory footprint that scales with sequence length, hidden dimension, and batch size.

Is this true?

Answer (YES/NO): YES